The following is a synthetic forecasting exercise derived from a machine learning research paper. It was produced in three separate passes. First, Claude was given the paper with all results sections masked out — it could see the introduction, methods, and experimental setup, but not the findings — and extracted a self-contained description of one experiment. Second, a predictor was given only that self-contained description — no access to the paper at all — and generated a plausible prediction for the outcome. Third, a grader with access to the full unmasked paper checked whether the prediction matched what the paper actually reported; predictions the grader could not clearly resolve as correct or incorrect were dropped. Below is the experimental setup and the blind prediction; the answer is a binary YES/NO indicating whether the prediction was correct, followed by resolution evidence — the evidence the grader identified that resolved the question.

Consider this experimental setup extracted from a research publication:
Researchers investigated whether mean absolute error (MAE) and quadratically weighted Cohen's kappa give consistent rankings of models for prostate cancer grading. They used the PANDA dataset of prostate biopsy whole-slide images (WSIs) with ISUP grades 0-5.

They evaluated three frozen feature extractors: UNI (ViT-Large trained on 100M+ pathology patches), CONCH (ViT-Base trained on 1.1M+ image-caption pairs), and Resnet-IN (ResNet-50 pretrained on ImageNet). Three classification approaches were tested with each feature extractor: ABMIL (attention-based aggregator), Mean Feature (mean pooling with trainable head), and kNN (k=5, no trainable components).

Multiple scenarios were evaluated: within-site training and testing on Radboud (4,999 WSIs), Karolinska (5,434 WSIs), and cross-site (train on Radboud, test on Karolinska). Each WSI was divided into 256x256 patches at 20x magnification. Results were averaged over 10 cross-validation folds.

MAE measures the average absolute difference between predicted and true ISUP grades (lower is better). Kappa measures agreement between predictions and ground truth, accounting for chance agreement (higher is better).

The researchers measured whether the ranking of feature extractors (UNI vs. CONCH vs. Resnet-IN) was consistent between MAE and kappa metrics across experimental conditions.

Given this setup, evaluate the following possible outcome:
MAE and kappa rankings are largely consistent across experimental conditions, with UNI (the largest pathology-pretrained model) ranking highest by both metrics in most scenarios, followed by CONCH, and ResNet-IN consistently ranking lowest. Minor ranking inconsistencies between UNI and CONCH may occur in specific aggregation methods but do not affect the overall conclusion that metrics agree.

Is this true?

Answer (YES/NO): NO